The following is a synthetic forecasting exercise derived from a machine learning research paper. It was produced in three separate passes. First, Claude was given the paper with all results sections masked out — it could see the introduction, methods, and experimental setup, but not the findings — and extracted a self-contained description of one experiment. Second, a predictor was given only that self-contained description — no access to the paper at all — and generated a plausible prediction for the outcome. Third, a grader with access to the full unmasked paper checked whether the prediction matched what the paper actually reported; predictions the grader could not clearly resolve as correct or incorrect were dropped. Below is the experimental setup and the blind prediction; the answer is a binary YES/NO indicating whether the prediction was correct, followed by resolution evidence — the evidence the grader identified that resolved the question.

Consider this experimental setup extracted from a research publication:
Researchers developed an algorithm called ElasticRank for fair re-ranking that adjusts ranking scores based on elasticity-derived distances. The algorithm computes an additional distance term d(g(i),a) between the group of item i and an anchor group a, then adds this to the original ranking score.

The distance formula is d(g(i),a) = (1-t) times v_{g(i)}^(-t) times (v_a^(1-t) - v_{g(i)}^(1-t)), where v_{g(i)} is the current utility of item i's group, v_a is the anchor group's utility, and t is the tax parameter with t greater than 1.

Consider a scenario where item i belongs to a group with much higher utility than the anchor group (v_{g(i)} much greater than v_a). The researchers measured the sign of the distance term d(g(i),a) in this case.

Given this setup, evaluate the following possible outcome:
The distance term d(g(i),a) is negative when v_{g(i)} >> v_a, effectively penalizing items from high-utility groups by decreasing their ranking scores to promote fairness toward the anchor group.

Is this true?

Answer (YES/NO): YES